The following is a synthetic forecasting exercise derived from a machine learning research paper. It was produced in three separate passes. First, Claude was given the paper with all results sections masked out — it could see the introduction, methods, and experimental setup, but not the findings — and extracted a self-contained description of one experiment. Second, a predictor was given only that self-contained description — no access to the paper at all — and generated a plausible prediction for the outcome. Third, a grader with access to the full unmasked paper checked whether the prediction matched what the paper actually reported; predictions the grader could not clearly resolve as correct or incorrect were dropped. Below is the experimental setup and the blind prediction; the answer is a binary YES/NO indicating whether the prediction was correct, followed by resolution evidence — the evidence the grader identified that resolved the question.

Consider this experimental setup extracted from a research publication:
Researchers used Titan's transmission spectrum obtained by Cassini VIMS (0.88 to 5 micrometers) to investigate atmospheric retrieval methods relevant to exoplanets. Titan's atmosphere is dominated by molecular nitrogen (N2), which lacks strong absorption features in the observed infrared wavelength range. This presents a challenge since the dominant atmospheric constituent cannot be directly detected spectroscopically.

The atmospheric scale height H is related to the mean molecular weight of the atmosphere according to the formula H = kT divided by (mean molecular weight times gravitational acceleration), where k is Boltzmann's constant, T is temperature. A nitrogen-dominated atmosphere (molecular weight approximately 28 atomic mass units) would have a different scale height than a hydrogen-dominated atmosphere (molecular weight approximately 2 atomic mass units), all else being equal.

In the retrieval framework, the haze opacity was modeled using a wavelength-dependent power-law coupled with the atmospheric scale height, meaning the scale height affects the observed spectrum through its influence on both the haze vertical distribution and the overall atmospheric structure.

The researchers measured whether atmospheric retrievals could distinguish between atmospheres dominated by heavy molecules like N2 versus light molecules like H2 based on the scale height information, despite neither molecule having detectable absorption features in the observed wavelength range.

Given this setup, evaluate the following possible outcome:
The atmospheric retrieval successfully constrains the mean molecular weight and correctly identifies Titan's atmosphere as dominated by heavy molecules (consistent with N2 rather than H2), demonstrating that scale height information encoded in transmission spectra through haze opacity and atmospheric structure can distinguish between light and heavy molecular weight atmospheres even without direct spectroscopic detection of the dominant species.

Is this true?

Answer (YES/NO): YES